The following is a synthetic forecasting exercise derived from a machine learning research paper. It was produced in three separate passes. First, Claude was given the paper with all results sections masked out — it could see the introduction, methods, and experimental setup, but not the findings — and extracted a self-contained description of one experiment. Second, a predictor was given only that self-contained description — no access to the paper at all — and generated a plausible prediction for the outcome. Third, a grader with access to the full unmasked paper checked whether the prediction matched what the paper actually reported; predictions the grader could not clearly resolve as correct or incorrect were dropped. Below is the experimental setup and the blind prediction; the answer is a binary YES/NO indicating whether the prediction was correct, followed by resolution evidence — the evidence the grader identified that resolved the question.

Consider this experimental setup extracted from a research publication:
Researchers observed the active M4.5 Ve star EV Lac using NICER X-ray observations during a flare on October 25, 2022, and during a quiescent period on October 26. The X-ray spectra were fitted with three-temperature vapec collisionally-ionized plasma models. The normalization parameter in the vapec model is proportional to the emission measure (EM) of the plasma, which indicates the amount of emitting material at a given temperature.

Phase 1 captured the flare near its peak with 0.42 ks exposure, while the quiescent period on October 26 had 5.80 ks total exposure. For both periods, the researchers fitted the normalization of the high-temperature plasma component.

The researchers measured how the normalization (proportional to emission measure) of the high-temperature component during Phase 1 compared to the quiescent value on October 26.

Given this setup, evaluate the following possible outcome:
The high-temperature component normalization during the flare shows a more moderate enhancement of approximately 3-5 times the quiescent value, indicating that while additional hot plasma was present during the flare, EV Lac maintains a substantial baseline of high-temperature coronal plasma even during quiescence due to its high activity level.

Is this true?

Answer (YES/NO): NO